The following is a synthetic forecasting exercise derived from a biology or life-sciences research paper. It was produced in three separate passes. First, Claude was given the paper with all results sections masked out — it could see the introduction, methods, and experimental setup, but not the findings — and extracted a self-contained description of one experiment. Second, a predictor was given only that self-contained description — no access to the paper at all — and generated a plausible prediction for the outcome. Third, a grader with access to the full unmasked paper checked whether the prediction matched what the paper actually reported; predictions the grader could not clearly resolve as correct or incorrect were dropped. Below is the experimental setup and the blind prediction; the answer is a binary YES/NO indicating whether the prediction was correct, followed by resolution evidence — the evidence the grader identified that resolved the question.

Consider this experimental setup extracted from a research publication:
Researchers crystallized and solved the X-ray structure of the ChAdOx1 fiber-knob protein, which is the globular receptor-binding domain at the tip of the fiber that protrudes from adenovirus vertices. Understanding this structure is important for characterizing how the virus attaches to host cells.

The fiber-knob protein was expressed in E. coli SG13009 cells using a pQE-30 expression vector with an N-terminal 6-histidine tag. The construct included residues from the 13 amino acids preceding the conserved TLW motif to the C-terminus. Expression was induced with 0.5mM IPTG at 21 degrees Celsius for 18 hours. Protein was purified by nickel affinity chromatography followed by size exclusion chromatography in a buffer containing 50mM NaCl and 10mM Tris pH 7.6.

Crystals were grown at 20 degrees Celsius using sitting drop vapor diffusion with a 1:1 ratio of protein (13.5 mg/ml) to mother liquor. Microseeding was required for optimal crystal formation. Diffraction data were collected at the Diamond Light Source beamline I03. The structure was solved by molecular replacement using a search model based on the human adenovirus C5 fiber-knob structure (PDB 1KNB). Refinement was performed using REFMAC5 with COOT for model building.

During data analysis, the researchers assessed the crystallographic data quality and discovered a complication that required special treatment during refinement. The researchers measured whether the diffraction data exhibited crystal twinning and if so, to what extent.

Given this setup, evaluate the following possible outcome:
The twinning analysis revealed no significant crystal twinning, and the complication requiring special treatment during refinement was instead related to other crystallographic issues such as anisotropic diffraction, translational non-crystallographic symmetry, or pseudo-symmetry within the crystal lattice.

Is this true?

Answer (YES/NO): NO